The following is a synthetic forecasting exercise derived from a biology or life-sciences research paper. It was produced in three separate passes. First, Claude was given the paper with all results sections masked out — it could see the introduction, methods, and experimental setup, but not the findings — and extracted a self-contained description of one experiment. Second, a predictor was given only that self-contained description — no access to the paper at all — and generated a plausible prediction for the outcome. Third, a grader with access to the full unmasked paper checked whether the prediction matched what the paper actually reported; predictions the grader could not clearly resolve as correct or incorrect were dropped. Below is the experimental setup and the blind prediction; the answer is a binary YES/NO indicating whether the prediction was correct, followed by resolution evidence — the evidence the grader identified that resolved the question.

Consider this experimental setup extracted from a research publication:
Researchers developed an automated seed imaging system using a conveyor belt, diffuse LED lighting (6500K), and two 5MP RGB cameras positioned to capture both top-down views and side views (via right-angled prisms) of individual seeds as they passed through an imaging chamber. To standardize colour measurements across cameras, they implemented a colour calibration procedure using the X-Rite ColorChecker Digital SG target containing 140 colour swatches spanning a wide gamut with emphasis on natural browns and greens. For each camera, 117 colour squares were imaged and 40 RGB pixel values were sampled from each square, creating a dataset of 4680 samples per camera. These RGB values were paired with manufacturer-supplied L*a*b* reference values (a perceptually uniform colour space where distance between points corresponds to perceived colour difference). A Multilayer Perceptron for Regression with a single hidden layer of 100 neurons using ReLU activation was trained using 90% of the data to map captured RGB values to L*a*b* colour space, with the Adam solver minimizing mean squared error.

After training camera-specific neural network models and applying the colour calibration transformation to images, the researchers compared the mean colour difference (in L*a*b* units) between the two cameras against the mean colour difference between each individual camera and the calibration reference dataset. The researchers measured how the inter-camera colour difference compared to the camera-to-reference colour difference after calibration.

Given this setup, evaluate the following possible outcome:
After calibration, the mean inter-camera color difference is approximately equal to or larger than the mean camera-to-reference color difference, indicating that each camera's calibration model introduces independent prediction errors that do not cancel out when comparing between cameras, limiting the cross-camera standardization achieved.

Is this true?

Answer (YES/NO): YES